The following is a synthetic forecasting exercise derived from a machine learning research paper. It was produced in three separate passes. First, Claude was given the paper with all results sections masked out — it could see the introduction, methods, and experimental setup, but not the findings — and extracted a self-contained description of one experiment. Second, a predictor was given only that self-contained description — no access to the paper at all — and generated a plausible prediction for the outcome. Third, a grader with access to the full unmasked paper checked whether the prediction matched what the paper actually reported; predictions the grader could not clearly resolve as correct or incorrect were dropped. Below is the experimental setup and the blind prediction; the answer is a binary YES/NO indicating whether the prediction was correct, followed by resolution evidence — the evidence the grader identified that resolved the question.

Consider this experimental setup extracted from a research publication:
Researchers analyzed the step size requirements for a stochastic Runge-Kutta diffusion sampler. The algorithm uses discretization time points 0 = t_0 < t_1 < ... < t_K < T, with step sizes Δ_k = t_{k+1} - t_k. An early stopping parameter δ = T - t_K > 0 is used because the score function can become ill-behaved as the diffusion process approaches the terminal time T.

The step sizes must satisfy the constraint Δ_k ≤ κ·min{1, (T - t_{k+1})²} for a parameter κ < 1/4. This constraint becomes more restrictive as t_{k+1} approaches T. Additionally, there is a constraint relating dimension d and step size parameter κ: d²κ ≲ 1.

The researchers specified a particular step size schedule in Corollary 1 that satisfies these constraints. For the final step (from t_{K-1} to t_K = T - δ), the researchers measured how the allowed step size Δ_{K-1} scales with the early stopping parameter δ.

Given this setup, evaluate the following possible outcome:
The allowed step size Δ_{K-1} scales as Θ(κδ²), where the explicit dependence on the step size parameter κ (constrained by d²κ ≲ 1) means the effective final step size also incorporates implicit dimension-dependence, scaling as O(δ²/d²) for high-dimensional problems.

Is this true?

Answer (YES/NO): YES